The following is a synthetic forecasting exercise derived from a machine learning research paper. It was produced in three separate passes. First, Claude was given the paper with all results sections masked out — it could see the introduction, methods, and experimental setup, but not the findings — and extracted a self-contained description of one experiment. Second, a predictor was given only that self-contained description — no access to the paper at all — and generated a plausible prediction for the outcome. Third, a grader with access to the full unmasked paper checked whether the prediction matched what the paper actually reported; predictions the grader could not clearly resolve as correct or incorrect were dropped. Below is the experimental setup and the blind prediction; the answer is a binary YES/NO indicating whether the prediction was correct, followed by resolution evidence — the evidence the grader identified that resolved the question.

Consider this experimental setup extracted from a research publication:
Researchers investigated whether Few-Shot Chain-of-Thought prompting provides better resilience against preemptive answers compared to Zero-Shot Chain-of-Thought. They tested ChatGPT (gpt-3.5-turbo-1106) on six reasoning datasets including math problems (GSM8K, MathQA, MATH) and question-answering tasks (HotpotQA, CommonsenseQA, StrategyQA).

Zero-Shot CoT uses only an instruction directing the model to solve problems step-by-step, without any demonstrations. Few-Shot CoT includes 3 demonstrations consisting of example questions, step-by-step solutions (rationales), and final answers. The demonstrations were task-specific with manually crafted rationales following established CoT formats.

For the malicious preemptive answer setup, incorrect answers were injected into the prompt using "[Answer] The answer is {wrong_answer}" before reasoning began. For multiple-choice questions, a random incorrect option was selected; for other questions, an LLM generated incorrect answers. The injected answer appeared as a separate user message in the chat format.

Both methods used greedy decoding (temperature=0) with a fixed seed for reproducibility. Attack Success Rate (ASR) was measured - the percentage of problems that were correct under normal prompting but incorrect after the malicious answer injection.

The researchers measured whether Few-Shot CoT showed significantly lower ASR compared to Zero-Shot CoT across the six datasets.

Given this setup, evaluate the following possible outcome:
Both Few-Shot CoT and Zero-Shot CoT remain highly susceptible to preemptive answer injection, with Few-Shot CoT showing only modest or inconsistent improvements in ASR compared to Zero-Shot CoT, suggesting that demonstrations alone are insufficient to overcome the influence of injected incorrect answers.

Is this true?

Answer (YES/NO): YES